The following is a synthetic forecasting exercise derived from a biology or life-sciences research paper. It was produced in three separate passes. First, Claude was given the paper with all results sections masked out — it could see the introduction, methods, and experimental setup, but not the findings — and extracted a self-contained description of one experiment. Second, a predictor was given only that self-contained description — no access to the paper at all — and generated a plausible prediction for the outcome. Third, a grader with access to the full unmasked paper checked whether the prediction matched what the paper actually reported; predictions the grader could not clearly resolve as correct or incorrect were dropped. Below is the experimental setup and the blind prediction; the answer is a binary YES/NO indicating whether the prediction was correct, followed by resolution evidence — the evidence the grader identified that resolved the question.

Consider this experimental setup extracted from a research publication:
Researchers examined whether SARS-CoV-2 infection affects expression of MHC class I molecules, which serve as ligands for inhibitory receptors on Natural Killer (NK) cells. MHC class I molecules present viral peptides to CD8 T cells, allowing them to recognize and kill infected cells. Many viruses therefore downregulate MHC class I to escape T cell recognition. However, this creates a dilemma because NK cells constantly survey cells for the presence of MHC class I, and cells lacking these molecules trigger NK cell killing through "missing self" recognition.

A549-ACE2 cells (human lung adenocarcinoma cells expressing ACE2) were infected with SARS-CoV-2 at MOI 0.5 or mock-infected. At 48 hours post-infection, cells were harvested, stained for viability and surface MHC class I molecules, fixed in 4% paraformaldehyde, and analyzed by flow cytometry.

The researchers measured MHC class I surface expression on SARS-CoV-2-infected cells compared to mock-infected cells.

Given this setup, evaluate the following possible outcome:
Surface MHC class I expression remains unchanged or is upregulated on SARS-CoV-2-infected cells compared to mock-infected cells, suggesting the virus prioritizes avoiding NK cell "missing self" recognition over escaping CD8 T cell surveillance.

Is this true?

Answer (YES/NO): NO